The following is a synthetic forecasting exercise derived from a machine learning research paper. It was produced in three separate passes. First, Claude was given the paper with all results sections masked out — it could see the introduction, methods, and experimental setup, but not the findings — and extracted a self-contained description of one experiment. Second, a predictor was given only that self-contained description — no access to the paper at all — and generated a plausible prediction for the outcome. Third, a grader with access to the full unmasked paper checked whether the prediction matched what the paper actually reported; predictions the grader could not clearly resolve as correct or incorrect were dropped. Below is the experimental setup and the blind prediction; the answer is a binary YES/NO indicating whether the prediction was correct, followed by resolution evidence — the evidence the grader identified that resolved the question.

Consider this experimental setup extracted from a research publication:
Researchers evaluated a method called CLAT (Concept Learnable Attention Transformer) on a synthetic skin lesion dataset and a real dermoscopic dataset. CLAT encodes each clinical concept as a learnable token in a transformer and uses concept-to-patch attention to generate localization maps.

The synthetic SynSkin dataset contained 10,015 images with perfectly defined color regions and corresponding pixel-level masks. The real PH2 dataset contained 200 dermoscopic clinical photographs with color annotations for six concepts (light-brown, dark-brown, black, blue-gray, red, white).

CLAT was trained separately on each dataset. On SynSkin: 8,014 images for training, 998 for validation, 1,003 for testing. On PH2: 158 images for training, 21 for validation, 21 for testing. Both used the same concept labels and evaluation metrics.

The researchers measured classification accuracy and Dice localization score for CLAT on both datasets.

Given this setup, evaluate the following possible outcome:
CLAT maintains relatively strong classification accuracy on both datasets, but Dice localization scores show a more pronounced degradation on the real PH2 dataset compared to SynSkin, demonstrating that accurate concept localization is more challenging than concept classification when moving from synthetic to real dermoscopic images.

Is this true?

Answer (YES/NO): NO